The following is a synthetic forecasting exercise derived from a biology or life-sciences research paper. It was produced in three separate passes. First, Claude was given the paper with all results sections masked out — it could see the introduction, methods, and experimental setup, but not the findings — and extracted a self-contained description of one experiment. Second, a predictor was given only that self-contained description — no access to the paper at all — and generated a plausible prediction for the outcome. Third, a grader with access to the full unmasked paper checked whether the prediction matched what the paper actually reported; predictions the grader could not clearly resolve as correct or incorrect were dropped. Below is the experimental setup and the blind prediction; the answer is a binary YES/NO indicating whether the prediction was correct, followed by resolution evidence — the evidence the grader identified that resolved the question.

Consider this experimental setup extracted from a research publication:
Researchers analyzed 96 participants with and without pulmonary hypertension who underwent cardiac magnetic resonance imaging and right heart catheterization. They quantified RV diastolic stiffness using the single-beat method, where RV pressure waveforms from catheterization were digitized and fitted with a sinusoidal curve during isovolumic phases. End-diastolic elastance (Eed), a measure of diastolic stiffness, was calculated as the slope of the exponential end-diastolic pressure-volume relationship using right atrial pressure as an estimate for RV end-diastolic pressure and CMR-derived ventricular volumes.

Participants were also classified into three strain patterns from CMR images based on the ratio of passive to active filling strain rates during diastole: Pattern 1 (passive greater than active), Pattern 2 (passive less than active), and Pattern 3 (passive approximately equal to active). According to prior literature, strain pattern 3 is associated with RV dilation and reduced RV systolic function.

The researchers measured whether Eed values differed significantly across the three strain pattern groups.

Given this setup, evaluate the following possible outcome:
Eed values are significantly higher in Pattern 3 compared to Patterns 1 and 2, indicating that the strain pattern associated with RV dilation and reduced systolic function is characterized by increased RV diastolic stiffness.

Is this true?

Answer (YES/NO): NO